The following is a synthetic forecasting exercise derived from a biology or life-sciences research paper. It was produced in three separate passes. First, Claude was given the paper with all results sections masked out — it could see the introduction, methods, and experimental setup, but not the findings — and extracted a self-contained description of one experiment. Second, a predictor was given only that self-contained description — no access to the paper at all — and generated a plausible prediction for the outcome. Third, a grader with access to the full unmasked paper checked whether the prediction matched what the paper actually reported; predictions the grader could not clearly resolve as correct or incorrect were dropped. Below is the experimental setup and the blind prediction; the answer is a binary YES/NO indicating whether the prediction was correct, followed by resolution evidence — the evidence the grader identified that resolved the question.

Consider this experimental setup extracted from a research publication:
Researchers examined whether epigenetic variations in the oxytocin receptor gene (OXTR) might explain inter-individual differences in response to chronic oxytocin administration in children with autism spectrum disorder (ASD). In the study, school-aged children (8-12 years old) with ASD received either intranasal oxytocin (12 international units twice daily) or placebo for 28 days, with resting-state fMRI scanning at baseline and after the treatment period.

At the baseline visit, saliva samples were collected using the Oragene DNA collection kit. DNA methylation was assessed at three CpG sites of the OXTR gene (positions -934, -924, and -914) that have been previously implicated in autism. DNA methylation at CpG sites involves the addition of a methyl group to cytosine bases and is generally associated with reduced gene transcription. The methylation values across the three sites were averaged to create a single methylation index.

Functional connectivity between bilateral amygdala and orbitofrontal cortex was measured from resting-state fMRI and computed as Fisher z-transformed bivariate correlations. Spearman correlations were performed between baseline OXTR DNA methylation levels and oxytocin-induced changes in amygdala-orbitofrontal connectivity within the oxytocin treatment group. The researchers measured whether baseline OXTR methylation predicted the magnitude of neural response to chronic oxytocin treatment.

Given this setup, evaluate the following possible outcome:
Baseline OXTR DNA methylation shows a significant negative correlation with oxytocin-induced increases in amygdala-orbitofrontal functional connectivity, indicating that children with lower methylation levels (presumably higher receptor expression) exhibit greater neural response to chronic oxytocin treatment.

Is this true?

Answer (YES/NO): NO